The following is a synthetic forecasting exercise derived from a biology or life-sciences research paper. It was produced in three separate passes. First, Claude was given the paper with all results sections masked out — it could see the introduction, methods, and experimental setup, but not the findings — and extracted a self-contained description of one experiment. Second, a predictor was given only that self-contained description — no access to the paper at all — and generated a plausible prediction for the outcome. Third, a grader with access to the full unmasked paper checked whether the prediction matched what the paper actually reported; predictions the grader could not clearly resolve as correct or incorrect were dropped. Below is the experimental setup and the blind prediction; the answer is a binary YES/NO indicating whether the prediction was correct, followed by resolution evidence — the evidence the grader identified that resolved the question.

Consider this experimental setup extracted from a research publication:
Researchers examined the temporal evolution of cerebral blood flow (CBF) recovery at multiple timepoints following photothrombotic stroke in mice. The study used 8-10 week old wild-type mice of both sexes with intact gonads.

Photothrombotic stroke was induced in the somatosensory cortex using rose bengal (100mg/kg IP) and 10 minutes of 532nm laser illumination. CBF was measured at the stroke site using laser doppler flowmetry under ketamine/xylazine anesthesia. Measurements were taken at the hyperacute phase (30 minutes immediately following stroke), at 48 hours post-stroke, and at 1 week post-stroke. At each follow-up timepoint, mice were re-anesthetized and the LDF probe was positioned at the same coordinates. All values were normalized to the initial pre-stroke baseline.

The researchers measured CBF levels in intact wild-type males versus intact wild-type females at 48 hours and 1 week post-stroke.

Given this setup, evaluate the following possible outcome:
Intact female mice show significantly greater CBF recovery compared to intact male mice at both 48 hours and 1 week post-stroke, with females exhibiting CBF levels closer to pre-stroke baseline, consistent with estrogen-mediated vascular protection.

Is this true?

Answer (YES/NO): NO